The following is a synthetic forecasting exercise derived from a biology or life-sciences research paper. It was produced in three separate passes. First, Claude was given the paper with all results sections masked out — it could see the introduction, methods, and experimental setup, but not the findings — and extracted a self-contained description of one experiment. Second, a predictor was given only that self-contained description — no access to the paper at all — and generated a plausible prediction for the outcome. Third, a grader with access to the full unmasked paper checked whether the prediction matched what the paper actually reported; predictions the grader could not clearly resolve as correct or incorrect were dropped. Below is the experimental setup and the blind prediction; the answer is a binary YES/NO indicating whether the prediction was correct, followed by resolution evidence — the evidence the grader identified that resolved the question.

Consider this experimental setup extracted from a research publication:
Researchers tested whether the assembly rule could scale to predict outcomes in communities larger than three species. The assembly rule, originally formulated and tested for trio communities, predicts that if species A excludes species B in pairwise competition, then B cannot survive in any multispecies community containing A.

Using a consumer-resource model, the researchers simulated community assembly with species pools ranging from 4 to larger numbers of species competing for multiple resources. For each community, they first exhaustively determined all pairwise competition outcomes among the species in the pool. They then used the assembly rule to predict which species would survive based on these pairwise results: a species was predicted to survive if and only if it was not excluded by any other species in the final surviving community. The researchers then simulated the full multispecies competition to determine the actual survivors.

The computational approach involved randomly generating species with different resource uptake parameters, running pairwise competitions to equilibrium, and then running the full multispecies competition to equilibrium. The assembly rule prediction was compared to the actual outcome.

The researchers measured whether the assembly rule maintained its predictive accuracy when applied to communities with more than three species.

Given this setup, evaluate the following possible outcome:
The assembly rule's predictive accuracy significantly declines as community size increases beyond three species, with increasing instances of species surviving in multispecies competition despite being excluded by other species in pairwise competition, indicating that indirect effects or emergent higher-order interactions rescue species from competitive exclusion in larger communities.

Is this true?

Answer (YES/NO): NO